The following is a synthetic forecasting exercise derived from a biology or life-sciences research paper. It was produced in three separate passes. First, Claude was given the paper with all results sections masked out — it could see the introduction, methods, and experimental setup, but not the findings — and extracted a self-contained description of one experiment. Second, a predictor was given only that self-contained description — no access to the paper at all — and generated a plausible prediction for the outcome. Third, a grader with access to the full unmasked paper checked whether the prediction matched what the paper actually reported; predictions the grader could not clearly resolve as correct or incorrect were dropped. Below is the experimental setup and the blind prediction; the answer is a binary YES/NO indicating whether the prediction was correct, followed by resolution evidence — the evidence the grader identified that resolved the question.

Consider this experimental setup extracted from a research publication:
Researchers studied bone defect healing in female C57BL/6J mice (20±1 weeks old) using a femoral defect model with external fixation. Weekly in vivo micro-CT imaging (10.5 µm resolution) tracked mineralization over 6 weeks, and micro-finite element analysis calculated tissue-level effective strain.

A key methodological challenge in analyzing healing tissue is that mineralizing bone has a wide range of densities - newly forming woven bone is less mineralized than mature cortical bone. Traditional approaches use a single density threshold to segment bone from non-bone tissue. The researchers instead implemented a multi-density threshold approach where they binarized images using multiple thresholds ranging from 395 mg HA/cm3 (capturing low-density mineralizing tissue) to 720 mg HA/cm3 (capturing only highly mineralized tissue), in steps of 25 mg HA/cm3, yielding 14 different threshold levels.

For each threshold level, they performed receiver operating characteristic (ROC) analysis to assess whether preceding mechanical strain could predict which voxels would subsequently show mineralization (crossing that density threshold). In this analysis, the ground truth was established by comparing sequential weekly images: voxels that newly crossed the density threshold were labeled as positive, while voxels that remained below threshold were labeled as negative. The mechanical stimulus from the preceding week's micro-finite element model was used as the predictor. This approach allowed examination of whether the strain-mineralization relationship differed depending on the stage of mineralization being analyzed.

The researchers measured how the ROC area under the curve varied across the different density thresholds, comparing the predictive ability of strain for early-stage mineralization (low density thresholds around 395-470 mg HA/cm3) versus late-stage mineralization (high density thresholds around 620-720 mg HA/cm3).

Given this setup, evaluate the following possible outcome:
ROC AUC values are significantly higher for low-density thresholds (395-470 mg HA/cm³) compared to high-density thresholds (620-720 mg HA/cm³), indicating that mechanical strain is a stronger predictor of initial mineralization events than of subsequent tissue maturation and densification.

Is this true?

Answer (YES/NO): YES